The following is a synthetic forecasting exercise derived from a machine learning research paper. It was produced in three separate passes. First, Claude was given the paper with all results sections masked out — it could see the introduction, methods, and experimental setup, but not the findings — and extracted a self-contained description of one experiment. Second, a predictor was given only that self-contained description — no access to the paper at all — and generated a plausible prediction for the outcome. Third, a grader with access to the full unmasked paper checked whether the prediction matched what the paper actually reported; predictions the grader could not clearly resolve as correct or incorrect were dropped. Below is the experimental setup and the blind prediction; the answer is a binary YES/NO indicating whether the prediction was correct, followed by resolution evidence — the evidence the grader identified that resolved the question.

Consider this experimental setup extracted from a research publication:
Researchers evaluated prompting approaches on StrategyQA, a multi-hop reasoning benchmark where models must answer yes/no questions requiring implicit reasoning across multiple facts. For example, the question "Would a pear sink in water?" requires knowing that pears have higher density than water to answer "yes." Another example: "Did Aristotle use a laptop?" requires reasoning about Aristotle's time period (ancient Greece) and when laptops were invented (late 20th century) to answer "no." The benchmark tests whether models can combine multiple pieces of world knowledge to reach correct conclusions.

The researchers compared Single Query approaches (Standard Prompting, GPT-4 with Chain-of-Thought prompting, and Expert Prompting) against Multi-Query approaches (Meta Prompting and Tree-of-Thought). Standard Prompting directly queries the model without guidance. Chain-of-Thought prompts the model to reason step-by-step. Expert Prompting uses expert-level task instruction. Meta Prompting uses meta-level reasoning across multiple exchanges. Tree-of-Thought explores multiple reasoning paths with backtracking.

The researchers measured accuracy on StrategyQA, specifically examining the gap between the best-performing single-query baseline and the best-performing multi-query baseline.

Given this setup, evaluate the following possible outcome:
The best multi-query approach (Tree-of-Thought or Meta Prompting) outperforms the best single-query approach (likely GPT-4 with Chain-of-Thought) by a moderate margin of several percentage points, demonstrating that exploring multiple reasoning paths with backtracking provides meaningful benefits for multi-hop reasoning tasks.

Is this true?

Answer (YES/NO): NO